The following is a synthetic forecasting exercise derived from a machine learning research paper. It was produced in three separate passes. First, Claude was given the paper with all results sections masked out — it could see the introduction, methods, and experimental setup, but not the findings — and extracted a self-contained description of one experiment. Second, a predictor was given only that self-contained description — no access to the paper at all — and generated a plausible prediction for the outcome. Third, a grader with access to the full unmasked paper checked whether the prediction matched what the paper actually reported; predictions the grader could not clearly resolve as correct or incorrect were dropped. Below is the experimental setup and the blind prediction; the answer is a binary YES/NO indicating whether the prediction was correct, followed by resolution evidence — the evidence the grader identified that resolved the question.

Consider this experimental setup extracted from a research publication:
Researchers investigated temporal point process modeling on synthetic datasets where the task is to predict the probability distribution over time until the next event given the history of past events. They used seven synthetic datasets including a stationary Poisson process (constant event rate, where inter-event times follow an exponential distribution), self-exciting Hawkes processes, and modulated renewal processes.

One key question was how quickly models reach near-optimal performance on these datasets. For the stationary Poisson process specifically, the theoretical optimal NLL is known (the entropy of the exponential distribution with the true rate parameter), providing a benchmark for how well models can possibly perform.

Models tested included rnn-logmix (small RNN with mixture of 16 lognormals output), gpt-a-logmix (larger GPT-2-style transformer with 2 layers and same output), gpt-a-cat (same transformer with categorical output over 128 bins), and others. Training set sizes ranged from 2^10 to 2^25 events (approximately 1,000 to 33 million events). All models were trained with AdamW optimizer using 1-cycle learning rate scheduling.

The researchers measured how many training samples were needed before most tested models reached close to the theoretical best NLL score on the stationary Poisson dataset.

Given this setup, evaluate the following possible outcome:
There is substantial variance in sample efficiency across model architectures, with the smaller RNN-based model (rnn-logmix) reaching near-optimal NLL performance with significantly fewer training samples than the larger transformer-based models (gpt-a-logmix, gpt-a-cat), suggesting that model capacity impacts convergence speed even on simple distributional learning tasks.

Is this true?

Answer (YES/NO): NO